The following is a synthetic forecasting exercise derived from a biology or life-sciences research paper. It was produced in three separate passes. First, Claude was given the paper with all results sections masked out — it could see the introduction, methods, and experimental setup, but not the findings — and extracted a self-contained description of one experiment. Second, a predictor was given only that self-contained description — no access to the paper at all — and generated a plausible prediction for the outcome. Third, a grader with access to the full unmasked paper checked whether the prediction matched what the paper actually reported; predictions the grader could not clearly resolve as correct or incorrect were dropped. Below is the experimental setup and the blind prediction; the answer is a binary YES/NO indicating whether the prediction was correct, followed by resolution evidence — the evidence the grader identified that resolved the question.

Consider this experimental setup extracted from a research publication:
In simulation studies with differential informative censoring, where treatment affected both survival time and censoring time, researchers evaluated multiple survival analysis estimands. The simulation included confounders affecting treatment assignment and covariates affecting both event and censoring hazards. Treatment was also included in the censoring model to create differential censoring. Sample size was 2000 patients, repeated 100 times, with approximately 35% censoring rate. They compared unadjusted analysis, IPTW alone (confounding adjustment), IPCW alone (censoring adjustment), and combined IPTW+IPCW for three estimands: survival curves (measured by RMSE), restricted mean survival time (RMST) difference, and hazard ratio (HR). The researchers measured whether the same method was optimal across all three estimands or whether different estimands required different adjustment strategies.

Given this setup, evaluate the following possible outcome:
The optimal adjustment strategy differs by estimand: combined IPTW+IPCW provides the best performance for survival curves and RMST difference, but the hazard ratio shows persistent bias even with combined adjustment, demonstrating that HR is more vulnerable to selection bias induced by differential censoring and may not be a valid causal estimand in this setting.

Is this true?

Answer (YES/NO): NO